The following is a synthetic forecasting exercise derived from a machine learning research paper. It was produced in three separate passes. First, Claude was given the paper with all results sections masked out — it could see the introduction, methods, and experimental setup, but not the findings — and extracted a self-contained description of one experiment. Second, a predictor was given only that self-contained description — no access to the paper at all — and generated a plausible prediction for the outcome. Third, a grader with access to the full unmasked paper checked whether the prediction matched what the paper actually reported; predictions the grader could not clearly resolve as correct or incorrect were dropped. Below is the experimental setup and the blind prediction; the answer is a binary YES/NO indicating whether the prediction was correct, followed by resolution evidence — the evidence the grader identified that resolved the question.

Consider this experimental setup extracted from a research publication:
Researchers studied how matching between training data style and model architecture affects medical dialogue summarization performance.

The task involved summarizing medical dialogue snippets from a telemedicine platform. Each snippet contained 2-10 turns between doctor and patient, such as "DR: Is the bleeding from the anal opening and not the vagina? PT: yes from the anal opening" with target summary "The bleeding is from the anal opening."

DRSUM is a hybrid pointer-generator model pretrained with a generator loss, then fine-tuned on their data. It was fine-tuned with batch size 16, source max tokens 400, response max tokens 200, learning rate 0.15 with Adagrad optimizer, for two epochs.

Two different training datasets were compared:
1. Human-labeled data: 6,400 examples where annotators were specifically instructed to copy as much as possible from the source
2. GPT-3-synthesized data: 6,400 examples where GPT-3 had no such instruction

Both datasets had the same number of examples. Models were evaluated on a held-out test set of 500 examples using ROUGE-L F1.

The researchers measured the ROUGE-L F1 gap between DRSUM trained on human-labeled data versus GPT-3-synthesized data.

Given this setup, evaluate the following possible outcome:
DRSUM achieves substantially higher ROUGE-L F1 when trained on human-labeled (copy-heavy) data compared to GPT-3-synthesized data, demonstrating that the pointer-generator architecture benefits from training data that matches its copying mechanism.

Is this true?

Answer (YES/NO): YES